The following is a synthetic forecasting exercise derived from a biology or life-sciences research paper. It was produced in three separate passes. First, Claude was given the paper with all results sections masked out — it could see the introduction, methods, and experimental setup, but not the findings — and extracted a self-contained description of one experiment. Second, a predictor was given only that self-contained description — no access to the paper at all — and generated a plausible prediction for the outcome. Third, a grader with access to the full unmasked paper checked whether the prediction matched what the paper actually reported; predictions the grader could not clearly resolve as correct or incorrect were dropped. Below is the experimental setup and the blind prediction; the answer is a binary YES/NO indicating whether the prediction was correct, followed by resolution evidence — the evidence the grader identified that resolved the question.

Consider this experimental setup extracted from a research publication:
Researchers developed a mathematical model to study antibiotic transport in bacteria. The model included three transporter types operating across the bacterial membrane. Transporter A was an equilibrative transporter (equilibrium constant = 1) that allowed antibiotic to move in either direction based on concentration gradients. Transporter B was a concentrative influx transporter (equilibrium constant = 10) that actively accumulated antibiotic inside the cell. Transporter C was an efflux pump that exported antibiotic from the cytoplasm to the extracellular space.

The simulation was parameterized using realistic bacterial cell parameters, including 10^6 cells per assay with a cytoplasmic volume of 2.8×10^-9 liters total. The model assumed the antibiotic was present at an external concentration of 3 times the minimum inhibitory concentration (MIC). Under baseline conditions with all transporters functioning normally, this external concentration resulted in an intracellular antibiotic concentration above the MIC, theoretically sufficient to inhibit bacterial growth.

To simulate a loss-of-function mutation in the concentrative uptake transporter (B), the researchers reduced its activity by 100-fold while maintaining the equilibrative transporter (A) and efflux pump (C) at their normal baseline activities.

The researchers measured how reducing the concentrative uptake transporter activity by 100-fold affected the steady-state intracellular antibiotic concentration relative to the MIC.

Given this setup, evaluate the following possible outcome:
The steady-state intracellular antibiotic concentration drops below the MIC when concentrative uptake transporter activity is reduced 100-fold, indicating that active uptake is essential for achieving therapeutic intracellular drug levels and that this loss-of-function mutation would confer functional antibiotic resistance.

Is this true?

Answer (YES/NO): NO